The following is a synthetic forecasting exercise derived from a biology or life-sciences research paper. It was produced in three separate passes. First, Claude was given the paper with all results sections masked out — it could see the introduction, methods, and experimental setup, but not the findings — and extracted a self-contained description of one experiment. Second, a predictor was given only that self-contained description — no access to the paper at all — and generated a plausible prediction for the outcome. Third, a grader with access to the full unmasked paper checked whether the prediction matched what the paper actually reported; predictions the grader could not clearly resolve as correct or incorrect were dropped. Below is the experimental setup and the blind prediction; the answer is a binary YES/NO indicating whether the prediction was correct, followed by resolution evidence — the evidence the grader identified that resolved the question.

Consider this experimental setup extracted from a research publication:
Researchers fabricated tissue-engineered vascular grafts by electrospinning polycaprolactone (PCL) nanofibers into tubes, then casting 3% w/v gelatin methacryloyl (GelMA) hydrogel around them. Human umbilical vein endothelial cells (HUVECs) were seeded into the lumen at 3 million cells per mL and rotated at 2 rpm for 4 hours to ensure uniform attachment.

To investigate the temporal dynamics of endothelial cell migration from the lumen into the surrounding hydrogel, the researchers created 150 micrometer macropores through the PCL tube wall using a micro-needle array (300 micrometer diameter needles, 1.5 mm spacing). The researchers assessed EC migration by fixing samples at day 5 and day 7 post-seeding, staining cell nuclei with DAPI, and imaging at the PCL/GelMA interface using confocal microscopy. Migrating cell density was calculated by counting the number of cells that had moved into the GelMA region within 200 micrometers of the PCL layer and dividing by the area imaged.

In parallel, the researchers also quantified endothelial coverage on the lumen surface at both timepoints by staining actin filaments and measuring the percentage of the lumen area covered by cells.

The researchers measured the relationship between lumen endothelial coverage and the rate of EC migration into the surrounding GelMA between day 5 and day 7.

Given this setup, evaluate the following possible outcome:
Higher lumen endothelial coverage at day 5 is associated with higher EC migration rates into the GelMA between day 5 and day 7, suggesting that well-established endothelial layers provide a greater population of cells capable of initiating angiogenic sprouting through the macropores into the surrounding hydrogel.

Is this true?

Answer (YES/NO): NO